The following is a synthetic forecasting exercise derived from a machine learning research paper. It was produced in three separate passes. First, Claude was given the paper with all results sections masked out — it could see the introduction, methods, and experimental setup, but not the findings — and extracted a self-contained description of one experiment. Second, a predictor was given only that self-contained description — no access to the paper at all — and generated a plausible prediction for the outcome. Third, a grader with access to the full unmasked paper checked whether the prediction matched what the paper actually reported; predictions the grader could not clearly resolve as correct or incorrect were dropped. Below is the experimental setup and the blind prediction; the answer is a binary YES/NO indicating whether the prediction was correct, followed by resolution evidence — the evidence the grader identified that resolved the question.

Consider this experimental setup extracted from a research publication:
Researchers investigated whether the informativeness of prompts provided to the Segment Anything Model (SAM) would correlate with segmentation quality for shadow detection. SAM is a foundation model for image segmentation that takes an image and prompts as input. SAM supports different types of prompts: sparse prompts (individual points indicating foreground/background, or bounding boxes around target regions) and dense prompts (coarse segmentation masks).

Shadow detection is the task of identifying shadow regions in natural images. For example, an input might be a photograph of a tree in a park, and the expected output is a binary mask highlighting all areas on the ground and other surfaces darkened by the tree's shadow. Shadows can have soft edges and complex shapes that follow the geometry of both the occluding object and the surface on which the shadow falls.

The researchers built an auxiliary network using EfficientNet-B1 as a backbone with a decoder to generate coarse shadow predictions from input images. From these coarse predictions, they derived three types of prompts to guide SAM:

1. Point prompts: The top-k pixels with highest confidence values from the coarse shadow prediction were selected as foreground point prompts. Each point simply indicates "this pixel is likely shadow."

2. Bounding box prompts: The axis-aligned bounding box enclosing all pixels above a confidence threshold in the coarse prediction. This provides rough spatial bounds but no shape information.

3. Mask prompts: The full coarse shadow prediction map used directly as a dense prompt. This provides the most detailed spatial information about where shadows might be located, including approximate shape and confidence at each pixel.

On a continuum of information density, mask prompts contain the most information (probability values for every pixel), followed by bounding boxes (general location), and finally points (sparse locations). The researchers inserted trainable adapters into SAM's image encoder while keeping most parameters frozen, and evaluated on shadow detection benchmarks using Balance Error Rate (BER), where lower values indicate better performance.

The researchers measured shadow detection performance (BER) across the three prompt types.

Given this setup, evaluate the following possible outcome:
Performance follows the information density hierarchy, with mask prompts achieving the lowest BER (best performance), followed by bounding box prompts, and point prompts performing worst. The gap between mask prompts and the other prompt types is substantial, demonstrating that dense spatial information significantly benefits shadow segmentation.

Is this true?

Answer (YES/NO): NO